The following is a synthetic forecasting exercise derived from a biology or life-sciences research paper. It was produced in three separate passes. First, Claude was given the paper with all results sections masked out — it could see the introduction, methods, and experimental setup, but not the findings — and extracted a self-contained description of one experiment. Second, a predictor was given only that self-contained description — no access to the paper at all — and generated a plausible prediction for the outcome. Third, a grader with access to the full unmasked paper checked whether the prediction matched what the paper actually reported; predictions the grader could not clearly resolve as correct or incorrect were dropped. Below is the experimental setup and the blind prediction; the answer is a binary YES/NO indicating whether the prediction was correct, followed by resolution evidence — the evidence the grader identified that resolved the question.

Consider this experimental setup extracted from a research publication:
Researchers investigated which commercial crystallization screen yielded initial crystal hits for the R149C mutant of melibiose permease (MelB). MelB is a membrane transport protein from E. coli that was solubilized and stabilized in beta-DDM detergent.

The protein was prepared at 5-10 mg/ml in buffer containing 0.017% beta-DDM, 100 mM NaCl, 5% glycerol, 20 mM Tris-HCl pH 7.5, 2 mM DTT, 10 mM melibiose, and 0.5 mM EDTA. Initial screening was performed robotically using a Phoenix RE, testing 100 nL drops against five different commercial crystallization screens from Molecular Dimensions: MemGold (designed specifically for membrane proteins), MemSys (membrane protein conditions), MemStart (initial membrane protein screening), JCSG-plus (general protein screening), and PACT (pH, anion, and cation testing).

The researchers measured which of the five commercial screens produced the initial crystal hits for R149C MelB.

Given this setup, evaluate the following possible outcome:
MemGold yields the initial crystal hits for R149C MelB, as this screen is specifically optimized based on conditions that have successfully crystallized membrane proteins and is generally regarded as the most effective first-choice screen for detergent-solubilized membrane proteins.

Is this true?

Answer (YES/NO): NO